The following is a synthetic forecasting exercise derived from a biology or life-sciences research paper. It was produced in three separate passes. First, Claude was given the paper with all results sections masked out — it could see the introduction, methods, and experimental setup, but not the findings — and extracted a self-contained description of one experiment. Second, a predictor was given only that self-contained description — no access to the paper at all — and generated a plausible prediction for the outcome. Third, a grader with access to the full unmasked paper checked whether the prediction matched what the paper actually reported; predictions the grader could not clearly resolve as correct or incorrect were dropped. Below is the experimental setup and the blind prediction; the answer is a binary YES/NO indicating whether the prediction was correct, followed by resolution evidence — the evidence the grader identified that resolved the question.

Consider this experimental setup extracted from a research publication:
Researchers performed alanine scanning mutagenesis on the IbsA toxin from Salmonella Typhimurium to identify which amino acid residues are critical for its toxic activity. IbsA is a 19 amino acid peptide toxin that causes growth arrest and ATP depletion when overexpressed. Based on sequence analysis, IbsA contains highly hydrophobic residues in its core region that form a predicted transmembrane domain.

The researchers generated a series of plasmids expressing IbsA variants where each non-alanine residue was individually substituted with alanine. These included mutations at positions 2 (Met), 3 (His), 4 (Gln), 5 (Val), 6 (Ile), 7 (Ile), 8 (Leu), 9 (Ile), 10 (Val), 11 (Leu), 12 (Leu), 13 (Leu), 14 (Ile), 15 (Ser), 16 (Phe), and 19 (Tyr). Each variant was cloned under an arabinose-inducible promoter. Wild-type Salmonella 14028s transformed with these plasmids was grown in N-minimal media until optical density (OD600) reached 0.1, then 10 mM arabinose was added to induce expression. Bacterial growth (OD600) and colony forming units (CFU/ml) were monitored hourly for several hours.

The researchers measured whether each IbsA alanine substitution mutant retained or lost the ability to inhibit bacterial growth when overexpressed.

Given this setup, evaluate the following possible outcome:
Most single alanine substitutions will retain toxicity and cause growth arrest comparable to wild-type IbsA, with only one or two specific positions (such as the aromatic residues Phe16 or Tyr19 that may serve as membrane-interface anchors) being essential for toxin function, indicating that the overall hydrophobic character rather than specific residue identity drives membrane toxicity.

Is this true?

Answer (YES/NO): NO